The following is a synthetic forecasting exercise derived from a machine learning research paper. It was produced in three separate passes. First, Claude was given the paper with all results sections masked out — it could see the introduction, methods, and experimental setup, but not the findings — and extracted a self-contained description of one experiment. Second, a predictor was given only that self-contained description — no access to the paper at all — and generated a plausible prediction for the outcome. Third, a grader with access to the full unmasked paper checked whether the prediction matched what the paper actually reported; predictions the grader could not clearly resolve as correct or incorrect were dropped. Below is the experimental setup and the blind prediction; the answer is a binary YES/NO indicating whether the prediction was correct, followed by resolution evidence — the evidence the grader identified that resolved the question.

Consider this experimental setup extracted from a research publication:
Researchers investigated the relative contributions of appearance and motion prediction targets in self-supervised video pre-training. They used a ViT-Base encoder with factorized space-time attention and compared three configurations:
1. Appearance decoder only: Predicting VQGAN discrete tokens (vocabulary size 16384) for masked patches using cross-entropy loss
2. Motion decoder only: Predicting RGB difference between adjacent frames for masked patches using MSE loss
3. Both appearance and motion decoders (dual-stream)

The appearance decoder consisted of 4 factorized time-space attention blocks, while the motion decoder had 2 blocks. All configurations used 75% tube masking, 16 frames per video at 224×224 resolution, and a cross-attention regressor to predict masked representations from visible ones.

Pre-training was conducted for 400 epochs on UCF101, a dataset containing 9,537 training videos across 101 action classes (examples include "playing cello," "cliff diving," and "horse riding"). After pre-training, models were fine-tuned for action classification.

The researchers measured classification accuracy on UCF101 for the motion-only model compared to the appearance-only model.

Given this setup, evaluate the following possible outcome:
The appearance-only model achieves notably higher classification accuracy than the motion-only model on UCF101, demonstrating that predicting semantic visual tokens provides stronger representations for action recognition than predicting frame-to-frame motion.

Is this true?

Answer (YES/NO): YES